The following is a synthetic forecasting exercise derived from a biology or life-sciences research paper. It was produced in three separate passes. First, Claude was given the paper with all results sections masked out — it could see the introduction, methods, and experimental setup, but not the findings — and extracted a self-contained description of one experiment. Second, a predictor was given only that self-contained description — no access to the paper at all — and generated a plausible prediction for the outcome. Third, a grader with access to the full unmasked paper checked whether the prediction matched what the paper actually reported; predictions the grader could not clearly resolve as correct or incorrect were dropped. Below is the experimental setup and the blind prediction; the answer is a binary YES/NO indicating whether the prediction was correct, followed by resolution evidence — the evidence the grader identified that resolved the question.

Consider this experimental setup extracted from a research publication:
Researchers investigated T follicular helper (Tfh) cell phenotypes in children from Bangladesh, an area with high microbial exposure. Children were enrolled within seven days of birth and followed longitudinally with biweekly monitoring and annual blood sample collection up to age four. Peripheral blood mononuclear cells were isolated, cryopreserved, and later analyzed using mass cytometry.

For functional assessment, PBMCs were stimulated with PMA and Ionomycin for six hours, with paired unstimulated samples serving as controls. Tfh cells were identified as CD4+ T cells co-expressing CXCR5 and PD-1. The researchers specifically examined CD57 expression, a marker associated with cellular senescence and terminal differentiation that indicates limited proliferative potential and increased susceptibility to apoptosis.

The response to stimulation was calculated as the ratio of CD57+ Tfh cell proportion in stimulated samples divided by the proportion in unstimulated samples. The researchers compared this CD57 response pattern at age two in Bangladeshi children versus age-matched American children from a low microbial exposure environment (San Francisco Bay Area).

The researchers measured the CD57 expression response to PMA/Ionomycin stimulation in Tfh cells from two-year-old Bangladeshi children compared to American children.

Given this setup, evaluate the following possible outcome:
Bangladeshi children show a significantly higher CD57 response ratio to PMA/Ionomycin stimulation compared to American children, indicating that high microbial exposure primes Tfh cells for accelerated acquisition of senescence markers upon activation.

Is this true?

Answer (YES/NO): NO